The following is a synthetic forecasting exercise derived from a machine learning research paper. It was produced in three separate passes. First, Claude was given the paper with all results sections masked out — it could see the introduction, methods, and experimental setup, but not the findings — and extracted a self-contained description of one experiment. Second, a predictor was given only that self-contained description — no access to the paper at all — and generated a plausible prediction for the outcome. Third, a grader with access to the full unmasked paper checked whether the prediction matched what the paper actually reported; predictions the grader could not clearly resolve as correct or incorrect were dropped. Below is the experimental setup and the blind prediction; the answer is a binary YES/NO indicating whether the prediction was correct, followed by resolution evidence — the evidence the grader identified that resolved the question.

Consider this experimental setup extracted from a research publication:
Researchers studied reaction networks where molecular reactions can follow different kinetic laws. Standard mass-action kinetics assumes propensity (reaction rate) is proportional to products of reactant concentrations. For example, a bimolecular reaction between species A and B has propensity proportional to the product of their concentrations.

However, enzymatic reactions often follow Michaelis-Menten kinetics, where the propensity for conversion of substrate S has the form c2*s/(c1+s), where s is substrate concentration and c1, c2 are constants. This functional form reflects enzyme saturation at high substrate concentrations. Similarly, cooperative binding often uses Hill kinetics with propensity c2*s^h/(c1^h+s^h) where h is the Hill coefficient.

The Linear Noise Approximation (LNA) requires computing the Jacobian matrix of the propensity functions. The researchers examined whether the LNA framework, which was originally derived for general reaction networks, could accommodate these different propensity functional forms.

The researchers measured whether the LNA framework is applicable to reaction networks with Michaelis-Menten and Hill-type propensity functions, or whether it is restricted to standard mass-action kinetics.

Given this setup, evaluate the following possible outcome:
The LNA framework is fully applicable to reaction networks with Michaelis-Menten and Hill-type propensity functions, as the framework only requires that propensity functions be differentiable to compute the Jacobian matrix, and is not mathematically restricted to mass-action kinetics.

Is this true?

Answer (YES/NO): YES